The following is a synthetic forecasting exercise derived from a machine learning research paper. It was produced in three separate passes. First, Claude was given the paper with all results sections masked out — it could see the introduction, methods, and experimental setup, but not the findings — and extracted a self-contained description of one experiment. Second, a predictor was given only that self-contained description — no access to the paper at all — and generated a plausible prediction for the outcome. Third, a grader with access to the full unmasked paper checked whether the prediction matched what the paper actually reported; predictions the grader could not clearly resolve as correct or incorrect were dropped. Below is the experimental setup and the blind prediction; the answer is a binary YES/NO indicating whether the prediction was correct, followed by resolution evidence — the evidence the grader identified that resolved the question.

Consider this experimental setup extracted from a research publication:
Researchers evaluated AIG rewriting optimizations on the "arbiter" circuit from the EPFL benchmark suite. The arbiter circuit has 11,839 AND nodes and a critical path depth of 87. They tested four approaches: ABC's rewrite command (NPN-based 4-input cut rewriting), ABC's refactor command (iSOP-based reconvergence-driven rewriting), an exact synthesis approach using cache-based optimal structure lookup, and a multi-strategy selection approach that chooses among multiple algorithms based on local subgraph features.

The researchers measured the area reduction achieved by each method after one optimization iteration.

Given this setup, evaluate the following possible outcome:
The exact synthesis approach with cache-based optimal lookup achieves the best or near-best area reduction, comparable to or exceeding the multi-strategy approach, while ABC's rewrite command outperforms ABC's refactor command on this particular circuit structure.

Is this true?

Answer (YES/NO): NO